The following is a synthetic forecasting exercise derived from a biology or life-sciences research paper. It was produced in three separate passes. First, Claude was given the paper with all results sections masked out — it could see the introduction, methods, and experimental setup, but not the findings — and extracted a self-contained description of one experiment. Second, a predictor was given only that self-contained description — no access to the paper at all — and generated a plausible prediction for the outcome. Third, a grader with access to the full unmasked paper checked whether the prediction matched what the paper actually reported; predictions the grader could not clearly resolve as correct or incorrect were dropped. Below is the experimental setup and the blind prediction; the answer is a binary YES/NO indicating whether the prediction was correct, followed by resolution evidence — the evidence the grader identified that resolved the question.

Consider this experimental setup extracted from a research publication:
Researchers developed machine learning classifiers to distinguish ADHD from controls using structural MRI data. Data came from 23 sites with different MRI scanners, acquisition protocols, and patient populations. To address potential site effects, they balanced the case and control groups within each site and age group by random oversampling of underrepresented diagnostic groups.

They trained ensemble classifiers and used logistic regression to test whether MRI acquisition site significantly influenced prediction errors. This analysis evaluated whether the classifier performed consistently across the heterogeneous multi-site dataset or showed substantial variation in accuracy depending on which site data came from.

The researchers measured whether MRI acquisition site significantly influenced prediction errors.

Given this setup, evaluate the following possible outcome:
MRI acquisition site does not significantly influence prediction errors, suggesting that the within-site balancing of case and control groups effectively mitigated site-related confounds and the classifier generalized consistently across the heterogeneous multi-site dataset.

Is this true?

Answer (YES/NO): YES